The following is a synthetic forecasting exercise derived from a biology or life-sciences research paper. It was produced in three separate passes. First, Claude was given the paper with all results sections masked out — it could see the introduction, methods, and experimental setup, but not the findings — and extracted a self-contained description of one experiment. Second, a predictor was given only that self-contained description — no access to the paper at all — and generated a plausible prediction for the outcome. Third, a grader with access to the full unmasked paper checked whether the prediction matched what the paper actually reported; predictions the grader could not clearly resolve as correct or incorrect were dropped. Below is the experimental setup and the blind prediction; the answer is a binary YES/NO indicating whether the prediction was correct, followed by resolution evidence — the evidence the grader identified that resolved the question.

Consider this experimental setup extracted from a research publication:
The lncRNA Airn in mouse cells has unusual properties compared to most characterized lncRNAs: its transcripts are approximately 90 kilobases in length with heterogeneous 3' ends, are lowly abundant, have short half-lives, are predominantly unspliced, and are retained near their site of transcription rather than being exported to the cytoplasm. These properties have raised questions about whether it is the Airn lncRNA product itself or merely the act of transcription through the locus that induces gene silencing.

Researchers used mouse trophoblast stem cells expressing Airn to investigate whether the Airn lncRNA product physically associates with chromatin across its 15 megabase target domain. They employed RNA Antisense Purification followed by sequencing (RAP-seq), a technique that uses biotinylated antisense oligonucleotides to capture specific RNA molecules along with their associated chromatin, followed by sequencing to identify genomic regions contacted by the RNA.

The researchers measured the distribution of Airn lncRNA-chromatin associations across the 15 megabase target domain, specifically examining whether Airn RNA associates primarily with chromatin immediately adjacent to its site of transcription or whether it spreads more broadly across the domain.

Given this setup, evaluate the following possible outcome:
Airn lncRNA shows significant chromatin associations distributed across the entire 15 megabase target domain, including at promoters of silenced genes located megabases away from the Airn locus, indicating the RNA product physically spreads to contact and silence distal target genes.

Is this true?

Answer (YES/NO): YES